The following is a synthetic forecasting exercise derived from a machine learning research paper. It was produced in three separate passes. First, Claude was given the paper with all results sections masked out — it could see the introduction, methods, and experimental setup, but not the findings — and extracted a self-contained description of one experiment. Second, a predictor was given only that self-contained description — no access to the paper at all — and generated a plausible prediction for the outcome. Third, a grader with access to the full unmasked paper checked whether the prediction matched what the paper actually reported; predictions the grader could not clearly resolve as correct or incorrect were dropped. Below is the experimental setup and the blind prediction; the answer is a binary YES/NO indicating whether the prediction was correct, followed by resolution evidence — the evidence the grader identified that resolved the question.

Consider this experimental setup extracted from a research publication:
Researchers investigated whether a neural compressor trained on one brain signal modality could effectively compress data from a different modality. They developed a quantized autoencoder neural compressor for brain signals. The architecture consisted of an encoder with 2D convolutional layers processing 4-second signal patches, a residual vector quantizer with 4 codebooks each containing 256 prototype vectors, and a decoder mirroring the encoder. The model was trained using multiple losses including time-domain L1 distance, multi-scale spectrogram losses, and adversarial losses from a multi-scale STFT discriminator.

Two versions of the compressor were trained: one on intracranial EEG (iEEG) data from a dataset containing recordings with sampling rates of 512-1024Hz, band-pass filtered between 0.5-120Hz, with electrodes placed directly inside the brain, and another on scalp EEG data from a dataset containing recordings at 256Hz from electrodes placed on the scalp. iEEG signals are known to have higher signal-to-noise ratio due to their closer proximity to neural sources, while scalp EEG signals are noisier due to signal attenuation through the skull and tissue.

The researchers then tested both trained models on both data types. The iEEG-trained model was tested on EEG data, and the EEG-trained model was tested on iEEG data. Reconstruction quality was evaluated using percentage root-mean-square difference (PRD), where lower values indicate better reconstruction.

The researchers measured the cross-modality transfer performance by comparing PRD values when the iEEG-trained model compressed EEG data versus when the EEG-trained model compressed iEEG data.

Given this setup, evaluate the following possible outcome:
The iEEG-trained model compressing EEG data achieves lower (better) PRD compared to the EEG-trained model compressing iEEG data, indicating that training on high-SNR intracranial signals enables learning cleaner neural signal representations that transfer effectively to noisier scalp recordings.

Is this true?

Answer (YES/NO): NO